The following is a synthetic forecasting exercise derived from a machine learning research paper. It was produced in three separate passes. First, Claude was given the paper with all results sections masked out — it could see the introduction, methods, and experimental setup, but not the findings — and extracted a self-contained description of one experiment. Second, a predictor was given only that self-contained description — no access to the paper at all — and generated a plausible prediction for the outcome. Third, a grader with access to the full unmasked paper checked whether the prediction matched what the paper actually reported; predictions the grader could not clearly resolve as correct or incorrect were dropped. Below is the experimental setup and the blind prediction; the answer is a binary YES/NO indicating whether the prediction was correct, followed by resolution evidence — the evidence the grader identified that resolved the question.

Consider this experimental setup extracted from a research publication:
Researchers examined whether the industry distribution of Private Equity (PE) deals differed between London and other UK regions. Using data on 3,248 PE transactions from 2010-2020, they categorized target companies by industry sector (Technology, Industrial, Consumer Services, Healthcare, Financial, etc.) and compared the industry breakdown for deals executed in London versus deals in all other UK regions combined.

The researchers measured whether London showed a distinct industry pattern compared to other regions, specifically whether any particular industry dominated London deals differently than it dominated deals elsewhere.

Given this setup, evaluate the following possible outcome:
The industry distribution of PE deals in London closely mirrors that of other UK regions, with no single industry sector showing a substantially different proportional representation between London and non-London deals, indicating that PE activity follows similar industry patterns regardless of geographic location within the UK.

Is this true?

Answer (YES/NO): NO